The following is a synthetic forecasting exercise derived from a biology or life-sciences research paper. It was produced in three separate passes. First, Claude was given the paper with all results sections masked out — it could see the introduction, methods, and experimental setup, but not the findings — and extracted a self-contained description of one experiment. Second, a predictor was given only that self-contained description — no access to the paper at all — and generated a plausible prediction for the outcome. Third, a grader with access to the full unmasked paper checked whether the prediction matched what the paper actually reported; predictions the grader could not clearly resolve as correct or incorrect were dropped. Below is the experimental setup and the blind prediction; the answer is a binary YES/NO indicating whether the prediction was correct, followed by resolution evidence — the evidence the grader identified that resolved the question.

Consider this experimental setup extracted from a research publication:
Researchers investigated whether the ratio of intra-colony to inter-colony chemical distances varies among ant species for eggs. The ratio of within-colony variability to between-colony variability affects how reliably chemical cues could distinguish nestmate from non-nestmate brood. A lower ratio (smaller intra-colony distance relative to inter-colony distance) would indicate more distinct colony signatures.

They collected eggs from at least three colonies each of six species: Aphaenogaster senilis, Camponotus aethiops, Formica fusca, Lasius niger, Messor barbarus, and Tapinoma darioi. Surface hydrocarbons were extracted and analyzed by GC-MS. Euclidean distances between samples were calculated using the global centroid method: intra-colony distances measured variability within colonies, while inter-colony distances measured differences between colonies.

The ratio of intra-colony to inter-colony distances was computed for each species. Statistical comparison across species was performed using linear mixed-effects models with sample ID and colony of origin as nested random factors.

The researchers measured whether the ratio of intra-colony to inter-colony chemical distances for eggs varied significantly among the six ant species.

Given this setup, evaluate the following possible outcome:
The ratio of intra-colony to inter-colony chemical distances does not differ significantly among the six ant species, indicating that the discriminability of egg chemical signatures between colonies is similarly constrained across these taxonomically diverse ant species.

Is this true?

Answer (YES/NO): NO